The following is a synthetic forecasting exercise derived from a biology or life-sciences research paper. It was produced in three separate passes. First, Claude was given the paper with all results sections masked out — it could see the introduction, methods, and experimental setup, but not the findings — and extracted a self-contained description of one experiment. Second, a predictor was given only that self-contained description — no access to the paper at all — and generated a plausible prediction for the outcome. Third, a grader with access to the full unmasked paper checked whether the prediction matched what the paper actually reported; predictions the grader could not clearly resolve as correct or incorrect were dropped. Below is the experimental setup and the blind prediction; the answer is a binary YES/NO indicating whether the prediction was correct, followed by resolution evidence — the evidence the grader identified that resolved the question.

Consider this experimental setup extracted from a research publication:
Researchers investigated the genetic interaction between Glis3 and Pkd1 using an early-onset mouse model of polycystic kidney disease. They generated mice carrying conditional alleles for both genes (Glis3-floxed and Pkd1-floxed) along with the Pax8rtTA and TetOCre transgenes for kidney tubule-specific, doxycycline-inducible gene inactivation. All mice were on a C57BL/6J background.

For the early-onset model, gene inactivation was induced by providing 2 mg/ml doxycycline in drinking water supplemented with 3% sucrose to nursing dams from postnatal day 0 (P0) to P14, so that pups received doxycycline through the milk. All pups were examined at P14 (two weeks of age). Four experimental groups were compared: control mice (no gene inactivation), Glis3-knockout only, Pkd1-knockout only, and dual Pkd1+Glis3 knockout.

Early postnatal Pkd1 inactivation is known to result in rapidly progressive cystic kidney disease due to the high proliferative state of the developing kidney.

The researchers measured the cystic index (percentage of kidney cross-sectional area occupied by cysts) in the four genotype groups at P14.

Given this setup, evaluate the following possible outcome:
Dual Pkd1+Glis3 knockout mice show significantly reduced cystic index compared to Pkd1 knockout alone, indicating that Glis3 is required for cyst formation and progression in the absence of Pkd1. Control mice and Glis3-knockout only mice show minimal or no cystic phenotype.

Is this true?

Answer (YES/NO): NO